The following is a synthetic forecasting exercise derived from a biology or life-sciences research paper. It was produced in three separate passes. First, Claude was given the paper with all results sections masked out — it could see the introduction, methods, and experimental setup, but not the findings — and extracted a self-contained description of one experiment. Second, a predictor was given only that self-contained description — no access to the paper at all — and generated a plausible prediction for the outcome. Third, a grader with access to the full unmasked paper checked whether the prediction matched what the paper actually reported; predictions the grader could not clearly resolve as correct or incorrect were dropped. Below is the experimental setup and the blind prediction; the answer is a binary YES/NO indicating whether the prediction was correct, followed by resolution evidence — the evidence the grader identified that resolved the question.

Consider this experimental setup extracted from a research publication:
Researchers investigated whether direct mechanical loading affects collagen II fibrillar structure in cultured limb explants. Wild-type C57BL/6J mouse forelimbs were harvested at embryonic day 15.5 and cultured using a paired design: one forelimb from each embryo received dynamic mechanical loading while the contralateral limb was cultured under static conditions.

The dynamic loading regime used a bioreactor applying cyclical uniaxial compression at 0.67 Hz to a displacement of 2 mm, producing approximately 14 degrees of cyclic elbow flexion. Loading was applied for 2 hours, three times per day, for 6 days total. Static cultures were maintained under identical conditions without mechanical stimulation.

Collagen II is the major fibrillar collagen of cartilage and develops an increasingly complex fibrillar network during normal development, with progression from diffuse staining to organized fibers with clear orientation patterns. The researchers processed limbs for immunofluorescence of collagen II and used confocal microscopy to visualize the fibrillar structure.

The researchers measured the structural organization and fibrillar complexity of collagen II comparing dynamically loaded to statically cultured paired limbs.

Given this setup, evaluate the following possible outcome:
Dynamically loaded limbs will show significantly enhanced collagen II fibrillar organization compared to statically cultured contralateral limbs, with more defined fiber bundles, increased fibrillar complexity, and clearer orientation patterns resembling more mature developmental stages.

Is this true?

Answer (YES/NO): YES